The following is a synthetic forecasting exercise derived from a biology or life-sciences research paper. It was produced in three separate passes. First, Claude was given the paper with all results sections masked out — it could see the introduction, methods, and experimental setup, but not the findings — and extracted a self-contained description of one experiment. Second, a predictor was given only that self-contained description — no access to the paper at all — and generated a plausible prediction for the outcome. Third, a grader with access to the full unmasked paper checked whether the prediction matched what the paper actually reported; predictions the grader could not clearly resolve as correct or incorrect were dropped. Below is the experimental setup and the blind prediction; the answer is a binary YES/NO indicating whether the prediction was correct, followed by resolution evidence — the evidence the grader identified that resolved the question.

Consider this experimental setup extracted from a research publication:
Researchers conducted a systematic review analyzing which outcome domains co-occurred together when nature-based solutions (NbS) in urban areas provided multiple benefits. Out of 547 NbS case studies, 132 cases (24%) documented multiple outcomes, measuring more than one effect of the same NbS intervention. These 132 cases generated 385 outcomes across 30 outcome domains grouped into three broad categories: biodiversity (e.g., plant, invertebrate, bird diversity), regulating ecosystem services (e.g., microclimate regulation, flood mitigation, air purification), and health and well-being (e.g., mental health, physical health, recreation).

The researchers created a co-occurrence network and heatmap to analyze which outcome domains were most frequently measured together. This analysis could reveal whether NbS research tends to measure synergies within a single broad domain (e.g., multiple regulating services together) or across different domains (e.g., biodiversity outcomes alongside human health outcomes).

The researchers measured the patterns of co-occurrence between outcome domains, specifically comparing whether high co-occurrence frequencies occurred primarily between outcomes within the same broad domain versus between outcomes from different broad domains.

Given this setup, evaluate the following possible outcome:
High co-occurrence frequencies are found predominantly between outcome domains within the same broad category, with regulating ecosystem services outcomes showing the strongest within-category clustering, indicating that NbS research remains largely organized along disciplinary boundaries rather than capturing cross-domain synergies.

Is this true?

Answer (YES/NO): YES